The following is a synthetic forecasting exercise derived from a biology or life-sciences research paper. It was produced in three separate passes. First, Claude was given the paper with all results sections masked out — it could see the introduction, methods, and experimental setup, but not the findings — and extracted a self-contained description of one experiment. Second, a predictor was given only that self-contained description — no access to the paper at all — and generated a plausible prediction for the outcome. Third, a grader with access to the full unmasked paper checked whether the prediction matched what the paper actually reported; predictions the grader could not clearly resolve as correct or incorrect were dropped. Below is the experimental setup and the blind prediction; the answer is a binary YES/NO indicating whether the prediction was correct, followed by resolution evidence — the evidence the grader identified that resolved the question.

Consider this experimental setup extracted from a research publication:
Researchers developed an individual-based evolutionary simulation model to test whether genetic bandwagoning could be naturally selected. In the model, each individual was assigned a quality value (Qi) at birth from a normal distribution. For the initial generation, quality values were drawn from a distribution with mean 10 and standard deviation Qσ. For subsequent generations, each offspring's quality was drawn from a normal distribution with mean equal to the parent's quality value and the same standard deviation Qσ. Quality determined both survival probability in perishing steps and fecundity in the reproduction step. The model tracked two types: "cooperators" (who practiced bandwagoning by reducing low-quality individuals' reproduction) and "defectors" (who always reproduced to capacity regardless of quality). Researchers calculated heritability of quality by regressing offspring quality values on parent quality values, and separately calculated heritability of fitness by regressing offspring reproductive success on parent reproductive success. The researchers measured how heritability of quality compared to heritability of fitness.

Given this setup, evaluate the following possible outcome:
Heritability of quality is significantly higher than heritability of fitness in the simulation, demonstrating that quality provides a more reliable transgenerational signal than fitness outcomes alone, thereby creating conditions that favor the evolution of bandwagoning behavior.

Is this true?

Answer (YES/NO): YES